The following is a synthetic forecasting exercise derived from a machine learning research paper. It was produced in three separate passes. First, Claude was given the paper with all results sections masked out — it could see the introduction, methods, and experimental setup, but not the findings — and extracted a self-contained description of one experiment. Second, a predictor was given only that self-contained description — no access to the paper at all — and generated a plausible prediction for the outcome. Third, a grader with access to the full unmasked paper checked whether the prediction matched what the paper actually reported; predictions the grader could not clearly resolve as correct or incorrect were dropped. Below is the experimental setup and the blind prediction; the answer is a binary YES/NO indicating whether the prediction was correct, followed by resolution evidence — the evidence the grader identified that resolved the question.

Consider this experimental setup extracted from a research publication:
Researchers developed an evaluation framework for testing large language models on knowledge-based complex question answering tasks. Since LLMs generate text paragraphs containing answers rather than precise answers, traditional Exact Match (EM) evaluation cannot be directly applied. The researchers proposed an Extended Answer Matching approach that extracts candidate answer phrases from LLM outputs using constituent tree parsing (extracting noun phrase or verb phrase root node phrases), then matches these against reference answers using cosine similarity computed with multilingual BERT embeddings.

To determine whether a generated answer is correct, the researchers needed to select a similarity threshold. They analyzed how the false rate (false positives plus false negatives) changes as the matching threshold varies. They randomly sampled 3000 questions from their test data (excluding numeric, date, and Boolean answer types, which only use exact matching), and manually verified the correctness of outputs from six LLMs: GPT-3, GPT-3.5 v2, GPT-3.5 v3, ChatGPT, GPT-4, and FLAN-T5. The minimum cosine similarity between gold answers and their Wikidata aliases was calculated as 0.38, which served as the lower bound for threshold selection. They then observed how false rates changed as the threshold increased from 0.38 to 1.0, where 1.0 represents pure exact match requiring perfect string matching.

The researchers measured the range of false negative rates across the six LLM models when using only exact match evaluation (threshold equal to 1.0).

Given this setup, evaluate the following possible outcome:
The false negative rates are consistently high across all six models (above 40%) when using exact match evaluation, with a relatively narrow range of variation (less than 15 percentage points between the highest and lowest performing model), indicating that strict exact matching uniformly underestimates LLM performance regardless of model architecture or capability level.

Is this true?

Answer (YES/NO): NO